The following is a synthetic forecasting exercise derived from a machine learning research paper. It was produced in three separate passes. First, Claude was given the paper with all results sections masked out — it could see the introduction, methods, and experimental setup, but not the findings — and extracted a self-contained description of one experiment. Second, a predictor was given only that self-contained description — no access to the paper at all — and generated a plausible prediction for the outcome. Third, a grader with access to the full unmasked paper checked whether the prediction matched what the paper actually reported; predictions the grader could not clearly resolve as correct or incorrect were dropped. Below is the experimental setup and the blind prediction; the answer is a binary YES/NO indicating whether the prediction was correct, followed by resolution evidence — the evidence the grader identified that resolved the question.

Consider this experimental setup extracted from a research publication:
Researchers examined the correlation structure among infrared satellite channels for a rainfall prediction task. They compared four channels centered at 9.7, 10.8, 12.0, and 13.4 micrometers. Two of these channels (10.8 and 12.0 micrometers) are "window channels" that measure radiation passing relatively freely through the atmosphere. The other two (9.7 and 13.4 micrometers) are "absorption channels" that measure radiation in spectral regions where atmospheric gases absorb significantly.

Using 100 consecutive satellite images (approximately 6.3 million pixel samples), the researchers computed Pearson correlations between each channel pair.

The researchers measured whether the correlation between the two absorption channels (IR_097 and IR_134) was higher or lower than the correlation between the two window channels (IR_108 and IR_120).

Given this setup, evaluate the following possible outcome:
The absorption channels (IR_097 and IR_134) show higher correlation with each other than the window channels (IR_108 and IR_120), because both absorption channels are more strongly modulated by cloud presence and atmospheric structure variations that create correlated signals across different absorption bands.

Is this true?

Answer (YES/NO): NO